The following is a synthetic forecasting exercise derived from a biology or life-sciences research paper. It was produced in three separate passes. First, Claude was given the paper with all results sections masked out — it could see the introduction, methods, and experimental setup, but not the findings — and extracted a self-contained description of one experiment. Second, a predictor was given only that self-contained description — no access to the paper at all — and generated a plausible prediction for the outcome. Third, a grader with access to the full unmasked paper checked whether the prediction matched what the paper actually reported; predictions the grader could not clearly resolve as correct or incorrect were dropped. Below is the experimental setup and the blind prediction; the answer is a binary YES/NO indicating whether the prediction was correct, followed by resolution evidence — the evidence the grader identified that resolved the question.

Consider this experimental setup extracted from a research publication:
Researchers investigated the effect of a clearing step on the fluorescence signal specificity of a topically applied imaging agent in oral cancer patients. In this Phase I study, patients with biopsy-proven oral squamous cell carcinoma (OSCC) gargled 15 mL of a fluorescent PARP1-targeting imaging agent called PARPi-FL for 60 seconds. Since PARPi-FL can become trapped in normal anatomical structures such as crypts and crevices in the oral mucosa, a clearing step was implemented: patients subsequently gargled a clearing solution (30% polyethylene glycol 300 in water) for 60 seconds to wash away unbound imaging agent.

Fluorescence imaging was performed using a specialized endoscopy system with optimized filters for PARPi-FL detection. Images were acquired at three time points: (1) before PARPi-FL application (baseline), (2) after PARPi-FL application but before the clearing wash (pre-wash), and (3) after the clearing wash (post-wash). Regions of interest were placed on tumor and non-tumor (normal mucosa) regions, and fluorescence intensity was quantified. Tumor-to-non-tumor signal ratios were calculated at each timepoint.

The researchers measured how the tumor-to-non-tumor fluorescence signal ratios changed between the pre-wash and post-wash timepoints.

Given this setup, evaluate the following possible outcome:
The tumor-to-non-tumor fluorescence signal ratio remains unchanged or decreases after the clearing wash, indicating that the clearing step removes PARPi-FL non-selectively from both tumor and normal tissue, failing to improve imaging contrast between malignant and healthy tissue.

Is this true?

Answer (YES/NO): NO